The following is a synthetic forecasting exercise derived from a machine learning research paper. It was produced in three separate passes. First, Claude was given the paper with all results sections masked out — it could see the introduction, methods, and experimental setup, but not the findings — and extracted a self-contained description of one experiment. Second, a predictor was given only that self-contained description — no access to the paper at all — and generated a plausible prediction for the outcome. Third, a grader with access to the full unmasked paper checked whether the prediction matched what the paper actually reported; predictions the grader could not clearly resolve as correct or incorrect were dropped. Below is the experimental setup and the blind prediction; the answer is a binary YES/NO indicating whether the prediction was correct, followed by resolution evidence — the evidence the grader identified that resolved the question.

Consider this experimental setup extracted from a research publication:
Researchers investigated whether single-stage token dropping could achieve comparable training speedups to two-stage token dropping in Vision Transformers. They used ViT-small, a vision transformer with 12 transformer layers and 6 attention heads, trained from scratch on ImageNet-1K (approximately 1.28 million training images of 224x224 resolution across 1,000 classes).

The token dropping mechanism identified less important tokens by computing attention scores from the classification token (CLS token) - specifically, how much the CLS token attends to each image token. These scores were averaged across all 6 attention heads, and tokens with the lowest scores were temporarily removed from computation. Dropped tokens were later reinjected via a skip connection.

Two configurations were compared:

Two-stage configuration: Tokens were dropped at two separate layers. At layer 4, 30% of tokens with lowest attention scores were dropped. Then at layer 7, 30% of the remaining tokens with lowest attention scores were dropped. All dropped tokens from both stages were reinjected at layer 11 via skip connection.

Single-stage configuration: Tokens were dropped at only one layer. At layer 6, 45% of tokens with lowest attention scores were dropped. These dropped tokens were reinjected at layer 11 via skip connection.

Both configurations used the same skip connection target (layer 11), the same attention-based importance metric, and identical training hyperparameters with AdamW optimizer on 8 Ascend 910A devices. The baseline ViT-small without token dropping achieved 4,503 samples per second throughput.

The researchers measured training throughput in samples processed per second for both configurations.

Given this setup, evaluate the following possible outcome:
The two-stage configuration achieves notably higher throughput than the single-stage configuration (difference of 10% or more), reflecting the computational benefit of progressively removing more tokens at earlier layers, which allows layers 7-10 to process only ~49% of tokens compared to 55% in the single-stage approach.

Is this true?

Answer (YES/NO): NO